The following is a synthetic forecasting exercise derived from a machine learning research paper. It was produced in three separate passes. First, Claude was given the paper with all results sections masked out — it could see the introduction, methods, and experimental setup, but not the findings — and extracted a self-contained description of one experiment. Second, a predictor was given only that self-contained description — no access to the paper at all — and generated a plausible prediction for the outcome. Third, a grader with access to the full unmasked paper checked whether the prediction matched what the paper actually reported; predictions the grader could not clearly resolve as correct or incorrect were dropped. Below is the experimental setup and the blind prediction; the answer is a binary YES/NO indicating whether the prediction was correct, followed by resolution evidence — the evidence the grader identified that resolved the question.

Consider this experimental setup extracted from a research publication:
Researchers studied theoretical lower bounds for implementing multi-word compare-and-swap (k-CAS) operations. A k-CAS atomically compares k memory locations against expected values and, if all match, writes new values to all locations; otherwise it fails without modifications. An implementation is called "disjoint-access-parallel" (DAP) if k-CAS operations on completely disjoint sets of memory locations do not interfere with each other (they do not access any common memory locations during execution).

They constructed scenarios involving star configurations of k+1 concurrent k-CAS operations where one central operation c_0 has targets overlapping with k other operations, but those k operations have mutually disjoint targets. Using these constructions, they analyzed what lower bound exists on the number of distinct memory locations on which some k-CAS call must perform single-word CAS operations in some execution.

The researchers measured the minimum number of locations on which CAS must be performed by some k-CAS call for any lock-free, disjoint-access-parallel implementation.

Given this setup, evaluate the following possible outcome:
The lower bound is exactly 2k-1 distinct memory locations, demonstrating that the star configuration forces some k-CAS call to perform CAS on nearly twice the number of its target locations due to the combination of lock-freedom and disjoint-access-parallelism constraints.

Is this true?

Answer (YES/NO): NO